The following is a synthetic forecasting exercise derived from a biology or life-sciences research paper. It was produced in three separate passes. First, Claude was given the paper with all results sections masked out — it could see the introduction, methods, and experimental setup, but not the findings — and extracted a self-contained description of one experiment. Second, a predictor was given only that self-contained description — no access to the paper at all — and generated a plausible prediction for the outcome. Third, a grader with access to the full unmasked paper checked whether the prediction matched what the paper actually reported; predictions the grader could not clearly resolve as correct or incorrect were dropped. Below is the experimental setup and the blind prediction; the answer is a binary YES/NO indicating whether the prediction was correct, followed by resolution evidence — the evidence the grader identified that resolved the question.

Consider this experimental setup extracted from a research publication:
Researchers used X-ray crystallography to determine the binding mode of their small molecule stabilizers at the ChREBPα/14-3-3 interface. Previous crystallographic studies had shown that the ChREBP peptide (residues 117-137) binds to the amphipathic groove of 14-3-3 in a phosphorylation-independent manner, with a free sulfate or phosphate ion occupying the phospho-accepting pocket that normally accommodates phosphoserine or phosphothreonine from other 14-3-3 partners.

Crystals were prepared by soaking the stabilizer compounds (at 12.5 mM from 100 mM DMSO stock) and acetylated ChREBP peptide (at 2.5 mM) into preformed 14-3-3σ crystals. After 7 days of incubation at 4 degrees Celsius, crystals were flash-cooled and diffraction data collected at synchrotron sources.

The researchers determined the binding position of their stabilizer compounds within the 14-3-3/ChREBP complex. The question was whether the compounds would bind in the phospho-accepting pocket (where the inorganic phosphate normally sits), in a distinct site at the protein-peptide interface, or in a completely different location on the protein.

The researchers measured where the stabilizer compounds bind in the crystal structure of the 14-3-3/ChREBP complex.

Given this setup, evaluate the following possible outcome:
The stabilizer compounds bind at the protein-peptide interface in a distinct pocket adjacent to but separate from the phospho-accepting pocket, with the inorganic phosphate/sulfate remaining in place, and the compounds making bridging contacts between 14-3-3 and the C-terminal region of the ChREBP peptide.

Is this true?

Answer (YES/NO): NO